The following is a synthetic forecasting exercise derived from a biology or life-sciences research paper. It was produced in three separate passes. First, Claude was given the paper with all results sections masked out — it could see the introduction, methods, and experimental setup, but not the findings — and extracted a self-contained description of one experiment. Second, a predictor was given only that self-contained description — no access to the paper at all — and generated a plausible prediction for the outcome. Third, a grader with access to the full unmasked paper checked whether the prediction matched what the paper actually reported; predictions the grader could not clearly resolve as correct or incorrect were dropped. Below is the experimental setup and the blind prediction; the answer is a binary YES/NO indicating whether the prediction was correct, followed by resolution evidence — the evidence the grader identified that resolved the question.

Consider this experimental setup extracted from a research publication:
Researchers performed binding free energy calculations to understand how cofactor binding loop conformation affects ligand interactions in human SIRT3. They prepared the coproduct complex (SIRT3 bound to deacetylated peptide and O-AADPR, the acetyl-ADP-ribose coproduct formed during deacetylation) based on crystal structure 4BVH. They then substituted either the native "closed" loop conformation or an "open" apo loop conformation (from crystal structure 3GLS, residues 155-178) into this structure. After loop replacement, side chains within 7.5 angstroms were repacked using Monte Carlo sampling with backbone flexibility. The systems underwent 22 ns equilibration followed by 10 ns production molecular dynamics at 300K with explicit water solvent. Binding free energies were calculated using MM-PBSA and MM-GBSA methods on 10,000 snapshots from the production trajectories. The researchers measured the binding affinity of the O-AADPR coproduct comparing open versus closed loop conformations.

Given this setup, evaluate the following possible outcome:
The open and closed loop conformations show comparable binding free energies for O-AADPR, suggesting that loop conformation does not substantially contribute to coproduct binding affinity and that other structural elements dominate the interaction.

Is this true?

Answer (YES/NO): NO